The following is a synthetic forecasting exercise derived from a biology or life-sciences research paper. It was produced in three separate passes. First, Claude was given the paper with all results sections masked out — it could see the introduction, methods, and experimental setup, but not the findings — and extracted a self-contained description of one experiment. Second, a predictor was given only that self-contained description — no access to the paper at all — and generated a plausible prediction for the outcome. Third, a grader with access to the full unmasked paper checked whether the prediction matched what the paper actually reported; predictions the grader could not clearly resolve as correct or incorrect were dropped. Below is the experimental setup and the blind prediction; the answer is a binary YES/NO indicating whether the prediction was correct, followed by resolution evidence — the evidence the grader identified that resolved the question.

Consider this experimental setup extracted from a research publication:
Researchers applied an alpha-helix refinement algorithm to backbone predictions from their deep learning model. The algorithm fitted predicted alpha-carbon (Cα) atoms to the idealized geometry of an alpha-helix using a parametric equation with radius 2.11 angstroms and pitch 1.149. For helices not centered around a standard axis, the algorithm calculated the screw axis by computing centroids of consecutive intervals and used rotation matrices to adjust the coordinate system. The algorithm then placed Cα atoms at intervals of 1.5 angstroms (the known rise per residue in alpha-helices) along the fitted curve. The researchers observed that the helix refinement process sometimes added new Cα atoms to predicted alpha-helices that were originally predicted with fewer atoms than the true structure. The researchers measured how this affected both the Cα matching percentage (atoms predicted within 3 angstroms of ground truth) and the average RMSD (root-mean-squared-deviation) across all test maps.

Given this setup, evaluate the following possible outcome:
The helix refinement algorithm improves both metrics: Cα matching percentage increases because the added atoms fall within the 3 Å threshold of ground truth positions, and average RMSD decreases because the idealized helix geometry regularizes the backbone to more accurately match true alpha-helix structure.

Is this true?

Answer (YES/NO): NO